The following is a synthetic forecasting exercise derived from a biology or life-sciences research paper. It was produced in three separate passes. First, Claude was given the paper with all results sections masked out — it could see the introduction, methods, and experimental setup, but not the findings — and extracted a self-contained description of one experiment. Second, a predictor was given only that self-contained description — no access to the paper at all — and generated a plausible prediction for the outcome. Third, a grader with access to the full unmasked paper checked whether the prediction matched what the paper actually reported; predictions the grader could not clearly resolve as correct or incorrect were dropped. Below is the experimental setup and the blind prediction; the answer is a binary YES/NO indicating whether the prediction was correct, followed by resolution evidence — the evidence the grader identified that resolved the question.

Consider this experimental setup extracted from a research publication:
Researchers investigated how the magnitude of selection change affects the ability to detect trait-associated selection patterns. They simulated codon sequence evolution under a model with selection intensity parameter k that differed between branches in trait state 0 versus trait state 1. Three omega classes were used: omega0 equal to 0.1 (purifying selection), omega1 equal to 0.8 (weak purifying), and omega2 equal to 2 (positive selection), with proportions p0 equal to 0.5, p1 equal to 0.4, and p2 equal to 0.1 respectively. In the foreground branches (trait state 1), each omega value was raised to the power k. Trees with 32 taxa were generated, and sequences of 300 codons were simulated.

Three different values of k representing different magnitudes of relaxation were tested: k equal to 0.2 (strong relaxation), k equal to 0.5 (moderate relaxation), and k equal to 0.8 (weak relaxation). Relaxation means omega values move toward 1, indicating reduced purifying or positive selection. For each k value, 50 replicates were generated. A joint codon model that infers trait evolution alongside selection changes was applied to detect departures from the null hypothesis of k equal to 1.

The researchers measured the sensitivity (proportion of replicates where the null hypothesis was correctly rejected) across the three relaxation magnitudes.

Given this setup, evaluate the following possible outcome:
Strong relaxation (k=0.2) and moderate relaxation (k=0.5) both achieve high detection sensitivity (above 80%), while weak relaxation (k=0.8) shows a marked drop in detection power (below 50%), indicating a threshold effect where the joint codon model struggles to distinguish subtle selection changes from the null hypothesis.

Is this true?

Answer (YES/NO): NO